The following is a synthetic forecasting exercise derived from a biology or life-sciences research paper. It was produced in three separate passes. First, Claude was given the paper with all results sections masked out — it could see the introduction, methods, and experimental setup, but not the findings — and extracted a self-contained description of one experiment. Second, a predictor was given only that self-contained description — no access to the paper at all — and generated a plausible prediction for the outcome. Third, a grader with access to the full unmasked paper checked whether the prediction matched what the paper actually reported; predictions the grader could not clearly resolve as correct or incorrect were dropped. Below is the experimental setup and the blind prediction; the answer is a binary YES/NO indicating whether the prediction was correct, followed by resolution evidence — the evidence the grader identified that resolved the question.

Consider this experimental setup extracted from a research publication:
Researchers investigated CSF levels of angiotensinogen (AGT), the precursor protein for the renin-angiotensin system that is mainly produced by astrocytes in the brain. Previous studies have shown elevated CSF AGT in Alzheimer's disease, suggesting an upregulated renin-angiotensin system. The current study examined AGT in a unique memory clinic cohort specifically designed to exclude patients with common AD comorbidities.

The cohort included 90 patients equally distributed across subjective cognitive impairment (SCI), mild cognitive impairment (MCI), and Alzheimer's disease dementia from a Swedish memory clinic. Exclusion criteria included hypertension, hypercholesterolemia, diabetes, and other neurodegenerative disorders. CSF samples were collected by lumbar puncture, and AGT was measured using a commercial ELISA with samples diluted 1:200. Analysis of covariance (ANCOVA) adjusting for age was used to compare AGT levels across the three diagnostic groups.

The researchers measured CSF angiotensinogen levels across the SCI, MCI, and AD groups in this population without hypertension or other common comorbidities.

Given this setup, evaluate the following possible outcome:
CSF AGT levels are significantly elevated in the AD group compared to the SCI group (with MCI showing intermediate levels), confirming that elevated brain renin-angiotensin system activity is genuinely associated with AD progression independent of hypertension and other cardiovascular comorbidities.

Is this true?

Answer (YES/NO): NO